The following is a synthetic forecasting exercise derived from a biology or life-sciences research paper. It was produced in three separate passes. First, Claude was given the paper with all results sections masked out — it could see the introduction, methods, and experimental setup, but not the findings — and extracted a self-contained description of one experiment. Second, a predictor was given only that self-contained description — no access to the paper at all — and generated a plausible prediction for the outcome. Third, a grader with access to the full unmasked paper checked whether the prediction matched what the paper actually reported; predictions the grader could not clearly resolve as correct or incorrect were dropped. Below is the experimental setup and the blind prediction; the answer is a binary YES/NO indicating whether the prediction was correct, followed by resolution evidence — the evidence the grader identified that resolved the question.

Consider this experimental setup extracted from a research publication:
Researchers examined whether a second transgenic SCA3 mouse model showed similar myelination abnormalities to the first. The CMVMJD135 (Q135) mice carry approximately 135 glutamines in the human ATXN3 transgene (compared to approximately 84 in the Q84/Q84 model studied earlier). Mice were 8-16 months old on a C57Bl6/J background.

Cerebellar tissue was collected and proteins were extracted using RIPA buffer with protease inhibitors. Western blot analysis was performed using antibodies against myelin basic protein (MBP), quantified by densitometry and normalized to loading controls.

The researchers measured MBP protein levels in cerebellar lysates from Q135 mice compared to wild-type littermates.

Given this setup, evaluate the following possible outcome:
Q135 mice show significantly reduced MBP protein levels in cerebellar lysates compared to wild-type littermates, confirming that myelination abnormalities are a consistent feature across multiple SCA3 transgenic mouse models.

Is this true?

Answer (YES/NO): YES